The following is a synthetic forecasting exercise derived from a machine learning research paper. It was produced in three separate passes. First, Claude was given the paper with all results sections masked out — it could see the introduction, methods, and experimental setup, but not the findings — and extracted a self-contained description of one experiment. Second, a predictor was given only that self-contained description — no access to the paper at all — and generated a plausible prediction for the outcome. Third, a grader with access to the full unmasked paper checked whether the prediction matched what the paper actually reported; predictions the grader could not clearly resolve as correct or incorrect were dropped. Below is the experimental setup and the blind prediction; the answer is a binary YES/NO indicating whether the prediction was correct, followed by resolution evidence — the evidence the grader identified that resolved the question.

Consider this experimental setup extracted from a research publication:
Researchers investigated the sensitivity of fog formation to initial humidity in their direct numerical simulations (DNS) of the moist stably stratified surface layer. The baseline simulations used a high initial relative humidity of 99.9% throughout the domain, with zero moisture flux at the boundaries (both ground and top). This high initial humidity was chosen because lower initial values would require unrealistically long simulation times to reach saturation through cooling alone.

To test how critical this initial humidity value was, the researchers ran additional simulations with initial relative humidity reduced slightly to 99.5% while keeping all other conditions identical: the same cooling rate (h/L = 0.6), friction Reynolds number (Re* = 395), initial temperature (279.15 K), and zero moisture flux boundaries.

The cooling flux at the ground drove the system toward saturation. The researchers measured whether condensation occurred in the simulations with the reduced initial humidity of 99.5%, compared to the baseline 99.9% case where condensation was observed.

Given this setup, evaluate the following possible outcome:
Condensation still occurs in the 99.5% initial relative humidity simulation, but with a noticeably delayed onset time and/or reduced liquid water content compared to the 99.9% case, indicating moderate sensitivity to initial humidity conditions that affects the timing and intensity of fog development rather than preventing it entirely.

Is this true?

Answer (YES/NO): NO